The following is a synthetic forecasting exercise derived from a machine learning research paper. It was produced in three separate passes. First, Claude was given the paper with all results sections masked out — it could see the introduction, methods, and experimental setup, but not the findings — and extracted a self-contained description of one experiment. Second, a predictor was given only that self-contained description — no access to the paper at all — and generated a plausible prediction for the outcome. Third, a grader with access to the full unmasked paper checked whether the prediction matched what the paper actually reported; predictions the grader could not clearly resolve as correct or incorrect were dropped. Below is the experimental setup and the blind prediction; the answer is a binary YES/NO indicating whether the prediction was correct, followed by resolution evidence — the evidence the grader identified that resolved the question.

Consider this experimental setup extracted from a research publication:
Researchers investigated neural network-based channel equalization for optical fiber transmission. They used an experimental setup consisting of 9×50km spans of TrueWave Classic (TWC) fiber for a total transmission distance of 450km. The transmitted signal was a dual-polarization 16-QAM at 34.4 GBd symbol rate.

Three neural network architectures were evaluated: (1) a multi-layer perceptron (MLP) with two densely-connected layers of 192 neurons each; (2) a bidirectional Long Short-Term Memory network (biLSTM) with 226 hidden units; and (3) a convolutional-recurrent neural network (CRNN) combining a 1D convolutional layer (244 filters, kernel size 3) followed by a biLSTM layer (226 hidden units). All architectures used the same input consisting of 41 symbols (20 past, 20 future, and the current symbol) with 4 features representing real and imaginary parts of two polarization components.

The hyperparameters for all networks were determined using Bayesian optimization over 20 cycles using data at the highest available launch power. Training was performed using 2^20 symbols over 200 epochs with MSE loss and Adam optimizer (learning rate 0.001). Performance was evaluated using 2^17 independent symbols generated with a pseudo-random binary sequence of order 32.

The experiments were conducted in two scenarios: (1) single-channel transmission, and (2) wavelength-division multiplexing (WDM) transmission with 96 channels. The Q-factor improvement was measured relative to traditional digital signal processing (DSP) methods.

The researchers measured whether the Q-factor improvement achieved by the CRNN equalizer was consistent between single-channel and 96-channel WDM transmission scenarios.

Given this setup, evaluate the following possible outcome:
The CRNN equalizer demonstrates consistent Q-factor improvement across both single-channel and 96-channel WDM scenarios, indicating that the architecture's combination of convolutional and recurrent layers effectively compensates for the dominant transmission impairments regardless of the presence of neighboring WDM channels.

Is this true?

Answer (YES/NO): NO